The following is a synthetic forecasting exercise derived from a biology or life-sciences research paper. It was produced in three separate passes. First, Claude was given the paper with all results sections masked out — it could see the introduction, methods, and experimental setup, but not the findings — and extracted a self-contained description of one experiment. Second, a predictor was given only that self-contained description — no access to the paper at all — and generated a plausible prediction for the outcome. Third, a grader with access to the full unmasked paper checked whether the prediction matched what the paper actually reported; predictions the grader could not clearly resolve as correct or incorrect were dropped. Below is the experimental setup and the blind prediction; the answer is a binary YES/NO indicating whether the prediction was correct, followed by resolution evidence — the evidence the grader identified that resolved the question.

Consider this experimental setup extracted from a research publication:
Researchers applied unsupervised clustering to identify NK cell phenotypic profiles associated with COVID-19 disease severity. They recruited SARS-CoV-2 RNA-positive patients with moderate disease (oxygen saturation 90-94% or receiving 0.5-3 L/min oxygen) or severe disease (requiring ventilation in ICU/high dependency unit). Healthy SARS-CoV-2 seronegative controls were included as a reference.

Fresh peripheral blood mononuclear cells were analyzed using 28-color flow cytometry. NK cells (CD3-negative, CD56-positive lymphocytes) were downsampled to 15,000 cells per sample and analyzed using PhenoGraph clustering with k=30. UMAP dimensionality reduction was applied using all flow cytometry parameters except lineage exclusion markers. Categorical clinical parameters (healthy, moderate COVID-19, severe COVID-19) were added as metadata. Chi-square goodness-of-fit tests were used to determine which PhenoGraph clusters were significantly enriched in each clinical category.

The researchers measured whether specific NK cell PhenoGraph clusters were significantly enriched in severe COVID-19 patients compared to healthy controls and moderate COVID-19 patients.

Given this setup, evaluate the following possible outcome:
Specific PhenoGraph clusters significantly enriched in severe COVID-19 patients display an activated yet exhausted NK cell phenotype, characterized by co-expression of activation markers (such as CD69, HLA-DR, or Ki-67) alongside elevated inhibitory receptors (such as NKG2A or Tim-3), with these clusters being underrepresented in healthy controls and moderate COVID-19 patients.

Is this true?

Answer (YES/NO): NO